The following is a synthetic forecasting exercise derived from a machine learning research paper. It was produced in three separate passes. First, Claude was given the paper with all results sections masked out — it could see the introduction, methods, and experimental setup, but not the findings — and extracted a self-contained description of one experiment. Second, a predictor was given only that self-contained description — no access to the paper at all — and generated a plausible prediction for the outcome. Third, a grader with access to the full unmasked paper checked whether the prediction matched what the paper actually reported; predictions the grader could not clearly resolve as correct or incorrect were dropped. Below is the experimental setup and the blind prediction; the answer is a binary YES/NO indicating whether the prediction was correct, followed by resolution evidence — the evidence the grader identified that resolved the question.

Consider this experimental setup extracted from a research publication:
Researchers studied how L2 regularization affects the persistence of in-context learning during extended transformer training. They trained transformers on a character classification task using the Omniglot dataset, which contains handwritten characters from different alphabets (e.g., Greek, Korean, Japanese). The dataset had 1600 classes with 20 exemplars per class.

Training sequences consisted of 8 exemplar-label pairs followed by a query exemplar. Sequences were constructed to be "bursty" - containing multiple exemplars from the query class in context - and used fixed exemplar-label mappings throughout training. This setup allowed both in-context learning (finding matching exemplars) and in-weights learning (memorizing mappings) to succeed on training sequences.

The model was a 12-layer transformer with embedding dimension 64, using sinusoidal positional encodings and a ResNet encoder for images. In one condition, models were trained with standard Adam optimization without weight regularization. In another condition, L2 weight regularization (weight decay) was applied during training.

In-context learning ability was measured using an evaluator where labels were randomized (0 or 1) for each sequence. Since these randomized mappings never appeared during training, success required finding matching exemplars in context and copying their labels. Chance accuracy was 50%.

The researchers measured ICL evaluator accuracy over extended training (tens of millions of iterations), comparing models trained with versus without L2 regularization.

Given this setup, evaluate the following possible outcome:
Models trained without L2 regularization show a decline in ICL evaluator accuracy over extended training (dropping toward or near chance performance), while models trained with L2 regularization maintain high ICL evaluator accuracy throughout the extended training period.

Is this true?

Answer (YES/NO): YES